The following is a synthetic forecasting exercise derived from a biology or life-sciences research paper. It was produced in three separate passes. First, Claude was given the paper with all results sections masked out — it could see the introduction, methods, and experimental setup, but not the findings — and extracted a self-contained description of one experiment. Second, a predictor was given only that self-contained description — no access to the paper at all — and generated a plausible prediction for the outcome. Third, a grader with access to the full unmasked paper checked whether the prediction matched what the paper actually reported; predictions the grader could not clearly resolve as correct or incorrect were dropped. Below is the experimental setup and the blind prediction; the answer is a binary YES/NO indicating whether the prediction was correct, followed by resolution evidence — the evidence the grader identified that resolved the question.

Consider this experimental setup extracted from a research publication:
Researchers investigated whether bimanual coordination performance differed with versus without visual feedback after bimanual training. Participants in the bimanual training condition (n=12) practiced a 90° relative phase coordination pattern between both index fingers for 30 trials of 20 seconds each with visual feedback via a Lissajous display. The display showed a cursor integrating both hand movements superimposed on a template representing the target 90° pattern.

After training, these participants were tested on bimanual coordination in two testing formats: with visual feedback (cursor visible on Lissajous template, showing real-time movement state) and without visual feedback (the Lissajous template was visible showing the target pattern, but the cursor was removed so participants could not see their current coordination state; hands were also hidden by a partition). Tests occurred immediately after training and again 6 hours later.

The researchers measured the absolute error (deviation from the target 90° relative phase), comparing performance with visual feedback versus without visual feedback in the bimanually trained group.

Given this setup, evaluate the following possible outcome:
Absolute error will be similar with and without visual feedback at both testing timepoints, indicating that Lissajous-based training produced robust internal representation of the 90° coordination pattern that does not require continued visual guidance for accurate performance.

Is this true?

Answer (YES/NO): YES